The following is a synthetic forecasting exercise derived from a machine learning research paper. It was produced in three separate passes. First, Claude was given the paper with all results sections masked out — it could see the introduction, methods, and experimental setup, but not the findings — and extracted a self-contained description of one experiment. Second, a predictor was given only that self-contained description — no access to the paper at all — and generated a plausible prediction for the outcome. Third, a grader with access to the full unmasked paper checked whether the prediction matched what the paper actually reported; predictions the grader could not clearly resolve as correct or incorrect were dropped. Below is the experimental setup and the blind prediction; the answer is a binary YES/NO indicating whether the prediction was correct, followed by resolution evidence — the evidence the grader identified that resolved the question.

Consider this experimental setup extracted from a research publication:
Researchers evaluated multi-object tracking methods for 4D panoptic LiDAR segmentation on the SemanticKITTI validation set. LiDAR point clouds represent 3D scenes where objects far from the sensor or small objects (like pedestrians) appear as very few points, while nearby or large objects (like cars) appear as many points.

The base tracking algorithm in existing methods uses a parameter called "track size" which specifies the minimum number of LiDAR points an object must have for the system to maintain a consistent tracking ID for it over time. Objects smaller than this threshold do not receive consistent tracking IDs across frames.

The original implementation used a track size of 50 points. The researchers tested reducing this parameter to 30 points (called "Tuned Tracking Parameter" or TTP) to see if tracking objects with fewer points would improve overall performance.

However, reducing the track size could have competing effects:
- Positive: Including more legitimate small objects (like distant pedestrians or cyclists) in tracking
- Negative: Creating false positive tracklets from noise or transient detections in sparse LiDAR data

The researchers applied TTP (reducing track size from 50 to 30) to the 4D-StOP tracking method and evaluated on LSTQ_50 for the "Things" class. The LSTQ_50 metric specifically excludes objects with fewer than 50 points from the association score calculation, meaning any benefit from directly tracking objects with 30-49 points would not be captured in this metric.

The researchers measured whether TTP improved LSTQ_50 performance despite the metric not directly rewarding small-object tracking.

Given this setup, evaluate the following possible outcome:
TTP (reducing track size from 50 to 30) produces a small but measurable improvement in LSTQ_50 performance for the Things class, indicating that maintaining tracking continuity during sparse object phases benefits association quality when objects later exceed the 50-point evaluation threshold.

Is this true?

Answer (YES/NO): YES